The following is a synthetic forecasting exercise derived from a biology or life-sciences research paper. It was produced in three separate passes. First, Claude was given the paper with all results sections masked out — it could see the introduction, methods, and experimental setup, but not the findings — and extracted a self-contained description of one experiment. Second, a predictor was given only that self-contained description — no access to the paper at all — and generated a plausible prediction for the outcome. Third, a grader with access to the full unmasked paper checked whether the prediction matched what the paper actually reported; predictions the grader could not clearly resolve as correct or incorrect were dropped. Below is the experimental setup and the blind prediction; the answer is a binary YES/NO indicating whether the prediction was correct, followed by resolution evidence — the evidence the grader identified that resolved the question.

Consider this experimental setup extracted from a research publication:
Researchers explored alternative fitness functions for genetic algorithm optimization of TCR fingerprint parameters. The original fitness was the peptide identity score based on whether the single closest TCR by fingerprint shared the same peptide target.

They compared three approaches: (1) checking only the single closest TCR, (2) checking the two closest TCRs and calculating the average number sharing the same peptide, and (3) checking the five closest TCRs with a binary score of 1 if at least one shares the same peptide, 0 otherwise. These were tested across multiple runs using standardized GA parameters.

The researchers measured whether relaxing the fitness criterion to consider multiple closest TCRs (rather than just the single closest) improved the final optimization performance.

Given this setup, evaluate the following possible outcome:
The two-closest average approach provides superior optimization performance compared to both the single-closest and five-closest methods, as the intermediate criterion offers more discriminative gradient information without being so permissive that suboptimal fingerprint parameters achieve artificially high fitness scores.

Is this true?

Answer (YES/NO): NO